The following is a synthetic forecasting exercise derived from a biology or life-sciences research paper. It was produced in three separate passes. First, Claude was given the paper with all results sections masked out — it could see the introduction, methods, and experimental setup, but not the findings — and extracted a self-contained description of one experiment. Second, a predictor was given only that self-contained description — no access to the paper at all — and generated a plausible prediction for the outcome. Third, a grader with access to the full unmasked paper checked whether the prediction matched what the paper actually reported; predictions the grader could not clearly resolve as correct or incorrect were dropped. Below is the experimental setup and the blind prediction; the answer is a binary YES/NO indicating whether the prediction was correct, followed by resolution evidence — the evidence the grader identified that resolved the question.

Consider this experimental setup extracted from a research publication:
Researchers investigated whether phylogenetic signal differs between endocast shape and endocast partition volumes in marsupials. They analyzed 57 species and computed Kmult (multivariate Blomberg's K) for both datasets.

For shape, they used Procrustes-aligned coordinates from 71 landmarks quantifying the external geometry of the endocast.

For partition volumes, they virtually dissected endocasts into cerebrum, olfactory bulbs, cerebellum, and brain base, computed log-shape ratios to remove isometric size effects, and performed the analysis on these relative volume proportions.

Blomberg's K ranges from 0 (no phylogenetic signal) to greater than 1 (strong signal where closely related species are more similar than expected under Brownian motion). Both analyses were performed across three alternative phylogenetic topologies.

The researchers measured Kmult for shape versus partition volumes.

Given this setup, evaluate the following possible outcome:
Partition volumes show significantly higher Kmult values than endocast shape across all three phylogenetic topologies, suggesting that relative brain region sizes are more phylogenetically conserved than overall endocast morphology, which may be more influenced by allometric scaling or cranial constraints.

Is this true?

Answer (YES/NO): NO